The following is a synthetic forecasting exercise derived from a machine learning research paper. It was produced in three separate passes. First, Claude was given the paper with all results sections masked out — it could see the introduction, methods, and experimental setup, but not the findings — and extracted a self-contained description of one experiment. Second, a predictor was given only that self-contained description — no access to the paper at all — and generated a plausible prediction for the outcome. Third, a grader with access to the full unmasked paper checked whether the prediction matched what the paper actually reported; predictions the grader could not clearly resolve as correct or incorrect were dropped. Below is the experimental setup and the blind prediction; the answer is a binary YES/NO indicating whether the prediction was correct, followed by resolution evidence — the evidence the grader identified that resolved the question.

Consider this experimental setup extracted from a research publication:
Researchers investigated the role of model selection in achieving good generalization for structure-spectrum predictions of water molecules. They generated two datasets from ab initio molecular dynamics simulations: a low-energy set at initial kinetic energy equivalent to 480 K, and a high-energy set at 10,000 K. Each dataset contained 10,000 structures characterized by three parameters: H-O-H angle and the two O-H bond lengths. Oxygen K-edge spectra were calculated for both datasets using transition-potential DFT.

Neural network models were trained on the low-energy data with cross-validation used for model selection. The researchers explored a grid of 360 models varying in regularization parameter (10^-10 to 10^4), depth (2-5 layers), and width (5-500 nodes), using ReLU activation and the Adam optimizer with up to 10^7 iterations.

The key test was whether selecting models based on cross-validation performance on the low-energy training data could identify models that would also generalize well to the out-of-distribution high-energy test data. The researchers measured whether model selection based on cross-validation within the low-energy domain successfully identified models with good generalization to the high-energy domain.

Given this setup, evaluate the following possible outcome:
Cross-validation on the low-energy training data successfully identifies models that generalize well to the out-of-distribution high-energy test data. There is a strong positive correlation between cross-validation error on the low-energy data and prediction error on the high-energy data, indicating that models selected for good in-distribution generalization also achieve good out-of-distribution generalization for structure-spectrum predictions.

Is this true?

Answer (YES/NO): NO